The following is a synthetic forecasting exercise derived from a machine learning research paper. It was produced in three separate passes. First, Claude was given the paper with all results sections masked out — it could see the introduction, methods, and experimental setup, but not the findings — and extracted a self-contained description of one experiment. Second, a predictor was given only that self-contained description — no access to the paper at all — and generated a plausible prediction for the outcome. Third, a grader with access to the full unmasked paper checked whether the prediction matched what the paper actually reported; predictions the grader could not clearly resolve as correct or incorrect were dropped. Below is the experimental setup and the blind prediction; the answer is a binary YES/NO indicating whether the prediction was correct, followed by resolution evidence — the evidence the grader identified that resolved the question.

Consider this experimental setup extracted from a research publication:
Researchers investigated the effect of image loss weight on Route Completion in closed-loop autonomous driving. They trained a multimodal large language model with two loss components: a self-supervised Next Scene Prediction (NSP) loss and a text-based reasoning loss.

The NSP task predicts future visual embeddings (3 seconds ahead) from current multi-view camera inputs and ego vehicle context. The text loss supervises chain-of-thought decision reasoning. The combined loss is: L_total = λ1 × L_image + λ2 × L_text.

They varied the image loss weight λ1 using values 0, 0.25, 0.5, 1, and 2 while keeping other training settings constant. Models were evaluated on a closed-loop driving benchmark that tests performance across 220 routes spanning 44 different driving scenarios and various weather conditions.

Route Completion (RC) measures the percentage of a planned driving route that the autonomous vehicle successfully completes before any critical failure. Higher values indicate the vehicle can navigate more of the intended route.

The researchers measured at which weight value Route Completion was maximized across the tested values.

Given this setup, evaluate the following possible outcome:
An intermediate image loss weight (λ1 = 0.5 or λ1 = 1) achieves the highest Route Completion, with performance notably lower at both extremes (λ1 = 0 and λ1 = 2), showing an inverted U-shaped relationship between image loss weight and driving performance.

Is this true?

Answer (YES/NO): NO